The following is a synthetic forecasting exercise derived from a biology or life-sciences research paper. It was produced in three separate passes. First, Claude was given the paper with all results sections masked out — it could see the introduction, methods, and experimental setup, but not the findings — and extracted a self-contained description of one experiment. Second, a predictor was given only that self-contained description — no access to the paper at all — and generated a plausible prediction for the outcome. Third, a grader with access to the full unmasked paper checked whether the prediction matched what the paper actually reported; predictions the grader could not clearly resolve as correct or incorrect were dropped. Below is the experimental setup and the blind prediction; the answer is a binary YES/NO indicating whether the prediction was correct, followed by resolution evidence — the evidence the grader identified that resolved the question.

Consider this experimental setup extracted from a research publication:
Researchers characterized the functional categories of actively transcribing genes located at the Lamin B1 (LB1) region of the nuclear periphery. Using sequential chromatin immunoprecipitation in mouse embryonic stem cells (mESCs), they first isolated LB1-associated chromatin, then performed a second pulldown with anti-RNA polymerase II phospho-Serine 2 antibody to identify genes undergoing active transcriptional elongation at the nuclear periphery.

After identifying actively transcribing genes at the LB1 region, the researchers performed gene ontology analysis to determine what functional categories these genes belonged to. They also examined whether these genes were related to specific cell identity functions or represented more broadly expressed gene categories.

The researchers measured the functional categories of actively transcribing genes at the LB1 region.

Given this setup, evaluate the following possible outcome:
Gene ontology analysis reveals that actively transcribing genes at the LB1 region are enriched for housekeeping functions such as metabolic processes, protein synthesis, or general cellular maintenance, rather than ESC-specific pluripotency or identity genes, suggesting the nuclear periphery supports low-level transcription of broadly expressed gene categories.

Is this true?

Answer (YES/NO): YES